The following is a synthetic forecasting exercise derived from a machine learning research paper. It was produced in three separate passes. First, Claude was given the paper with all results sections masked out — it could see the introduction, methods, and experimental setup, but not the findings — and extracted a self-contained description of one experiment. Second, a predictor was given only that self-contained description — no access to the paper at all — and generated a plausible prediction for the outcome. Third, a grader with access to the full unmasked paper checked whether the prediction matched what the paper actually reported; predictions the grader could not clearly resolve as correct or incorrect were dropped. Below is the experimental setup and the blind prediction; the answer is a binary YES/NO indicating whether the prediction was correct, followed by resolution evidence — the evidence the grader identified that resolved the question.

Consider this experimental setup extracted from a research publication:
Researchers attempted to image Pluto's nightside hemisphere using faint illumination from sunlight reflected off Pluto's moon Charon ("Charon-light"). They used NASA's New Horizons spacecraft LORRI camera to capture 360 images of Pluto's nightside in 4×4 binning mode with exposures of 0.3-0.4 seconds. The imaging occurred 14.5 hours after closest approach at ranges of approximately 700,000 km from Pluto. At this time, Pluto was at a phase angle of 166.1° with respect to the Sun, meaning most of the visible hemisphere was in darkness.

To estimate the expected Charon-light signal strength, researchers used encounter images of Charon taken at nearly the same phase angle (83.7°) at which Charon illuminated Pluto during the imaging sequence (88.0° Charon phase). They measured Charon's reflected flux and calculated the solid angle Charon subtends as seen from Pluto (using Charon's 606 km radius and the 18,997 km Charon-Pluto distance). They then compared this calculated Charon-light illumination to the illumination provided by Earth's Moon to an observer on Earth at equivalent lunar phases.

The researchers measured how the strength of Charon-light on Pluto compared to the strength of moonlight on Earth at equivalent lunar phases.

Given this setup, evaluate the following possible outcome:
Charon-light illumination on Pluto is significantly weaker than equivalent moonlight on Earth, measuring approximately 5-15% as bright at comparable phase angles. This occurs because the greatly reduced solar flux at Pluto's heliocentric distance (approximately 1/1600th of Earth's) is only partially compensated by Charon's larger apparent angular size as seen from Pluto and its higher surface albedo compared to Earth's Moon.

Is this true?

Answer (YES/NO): NO